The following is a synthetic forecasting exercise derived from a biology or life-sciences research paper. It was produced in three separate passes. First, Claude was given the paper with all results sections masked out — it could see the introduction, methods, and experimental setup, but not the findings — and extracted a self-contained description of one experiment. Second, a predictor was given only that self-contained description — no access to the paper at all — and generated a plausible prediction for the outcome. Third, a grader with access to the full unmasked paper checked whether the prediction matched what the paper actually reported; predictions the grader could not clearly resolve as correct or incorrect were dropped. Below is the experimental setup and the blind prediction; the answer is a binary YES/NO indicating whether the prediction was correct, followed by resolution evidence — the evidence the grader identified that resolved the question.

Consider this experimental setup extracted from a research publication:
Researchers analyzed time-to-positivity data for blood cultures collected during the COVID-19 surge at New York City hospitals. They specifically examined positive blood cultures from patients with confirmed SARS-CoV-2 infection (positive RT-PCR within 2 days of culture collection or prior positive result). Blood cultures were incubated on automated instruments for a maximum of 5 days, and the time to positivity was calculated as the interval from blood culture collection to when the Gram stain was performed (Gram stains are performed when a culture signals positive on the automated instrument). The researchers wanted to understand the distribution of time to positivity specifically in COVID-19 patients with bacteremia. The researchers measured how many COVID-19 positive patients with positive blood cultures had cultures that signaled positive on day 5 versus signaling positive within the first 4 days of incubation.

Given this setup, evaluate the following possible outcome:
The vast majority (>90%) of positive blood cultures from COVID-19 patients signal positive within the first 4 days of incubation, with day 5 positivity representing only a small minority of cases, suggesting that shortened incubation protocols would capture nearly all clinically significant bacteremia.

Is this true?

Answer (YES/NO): YES